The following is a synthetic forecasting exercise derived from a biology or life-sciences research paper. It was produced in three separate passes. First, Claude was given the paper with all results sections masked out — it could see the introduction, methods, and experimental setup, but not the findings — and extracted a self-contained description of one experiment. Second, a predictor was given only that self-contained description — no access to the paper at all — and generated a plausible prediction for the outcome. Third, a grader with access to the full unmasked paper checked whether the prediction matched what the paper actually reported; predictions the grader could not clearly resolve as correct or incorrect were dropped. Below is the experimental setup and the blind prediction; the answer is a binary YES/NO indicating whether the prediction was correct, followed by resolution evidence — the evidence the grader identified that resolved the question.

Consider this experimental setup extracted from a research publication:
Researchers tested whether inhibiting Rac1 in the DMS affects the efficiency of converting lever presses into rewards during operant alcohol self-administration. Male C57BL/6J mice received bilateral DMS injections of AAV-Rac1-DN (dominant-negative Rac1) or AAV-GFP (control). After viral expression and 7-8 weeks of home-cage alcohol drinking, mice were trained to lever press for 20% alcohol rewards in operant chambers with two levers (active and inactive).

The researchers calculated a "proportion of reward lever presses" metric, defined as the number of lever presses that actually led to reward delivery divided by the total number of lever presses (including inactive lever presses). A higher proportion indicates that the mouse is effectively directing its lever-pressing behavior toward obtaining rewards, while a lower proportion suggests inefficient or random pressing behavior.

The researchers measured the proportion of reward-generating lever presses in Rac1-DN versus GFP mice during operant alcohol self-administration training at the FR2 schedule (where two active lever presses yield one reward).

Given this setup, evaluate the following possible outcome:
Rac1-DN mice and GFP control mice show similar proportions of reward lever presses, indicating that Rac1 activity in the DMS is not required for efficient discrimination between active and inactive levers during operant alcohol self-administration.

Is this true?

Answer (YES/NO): NO